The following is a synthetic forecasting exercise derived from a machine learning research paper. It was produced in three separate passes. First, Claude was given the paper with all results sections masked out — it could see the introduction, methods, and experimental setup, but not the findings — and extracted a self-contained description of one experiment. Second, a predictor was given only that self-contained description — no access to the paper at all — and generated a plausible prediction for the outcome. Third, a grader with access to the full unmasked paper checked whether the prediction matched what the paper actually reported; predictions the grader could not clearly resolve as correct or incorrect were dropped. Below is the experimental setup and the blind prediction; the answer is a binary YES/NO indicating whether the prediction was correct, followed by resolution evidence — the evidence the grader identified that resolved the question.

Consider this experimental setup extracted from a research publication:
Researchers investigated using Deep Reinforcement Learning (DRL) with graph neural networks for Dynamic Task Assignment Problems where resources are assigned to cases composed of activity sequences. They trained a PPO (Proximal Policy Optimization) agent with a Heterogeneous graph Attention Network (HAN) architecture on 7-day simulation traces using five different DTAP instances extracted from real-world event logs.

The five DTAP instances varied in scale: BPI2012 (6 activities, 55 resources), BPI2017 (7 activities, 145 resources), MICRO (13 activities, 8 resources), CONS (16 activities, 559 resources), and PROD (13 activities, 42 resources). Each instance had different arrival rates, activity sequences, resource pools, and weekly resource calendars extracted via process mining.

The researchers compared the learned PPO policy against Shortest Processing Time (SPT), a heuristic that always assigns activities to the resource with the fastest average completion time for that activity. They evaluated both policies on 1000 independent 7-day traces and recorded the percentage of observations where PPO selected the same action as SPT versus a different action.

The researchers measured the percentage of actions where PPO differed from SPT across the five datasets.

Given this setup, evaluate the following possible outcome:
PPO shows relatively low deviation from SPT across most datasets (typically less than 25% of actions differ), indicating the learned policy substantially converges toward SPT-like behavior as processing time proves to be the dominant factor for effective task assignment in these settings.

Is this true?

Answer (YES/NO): YES